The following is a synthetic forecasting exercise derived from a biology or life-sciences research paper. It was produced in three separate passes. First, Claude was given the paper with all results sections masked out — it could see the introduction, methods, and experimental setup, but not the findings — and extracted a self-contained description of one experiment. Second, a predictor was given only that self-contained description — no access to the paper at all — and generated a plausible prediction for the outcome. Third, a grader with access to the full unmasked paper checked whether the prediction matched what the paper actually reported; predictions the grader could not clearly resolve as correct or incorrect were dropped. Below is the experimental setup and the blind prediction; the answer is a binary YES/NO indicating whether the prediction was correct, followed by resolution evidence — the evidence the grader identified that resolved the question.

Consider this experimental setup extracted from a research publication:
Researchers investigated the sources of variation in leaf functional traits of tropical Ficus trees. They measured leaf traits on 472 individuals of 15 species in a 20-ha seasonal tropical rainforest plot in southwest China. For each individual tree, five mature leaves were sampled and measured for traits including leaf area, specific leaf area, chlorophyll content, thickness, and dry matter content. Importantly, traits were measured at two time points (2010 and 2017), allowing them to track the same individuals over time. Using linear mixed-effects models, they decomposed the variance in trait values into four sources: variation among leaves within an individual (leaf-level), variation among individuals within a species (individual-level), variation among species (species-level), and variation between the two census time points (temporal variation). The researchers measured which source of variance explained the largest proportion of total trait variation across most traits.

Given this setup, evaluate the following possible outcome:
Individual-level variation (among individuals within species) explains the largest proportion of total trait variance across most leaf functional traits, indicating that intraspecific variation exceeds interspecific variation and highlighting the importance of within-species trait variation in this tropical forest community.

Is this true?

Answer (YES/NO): NO